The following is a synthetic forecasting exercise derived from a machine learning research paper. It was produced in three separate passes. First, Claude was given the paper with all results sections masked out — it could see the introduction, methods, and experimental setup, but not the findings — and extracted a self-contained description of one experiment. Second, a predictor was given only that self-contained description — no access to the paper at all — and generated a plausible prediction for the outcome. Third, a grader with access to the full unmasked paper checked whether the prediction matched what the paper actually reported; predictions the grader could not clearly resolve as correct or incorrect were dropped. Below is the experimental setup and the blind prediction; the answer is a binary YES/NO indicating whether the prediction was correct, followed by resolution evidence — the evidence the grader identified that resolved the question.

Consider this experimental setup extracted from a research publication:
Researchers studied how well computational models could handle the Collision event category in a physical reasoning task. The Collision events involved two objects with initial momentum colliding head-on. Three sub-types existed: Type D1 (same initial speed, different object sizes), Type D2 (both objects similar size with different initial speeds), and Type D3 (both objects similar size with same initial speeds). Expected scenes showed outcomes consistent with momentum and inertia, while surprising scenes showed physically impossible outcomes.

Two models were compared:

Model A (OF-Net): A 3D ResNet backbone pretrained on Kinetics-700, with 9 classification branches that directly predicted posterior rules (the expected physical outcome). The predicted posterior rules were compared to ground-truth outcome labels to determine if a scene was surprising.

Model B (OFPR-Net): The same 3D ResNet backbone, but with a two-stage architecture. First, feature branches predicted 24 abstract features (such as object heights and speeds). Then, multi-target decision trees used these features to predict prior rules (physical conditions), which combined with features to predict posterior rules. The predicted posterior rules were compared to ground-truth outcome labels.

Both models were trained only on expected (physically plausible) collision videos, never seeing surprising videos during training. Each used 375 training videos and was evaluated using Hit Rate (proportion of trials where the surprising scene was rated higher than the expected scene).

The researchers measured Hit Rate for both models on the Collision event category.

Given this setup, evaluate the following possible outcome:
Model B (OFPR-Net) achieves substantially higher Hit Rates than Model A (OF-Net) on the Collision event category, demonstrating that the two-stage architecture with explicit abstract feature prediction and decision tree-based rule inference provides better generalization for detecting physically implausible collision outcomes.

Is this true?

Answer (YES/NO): NO